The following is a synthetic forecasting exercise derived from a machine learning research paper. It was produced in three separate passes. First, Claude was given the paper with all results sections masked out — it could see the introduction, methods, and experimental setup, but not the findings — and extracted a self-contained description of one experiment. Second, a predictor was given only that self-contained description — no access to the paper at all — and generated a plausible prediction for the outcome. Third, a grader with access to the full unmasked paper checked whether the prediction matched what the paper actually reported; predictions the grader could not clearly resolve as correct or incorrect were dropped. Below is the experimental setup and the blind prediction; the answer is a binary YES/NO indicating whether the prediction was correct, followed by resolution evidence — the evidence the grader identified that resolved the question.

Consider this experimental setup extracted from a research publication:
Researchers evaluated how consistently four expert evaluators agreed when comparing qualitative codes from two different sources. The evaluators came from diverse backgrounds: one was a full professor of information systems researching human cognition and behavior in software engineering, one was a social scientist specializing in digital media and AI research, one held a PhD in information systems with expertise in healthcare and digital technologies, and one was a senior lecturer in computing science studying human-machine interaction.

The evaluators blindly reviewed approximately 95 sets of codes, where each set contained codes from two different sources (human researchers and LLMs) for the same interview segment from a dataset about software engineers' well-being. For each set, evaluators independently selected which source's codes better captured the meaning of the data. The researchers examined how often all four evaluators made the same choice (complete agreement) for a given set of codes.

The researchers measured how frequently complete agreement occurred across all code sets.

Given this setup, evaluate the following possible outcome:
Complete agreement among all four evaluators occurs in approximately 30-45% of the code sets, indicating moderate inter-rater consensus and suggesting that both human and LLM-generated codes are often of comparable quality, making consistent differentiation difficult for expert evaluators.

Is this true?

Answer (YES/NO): NO